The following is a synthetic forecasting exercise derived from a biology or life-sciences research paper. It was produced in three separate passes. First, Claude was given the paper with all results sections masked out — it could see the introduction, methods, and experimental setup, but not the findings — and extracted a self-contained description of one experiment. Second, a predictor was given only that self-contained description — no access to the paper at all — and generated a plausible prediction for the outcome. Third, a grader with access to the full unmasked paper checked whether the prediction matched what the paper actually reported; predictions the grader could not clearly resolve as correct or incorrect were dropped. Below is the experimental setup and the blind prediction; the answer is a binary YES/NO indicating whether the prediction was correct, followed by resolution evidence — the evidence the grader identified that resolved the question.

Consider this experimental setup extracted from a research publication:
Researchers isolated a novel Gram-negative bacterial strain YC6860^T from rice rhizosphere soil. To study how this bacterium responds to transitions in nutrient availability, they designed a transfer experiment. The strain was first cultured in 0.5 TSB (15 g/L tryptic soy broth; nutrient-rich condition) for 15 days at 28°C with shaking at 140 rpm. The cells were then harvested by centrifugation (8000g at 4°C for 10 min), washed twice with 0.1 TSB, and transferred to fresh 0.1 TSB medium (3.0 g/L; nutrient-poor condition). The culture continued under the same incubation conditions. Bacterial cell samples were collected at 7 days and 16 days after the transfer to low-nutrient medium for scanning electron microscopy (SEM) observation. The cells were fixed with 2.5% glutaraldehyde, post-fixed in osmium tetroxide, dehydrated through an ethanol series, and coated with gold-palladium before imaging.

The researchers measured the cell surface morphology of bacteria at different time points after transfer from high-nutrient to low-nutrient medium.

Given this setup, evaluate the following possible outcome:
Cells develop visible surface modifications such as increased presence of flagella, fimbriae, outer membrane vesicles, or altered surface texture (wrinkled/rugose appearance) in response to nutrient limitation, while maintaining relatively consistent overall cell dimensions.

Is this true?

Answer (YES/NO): NO